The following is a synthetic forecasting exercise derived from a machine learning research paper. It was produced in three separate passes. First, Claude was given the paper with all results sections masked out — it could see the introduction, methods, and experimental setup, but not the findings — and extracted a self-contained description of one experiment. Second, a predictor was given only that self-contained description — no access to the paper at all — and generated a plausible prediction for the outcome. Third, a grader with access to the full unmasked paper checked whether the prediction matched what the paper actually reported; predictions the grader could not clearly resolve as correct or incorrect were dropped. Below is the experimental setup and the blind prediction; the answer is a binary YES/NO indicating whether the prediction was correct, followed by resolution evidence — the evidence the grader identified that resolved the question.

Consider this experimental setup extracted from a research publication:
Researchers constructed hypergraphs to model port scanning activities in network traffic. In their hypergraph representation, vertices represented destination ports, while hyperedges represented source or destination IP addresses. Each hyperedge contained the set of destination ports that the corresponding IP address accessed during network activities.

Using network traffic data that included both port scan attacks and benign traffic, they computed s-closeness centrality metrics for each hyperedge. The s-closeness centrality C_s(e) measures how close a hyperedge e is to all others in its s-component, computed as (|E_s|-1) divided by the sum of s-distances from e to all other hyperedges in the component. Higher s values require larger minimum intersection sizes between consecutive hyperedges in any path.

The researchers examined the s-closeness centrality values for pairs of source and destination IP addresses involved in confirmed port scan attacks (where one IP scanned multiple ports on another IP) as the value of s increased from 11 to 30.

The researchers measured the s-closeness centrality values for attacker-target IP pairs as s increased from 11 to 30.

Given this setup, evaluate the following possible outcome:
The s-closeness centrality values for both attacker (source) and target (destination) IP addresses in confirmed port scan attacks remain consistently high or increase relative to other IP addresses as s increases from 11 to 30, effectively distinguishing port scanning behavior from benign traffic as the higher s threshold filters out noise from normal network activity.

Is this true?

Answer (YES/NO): YES